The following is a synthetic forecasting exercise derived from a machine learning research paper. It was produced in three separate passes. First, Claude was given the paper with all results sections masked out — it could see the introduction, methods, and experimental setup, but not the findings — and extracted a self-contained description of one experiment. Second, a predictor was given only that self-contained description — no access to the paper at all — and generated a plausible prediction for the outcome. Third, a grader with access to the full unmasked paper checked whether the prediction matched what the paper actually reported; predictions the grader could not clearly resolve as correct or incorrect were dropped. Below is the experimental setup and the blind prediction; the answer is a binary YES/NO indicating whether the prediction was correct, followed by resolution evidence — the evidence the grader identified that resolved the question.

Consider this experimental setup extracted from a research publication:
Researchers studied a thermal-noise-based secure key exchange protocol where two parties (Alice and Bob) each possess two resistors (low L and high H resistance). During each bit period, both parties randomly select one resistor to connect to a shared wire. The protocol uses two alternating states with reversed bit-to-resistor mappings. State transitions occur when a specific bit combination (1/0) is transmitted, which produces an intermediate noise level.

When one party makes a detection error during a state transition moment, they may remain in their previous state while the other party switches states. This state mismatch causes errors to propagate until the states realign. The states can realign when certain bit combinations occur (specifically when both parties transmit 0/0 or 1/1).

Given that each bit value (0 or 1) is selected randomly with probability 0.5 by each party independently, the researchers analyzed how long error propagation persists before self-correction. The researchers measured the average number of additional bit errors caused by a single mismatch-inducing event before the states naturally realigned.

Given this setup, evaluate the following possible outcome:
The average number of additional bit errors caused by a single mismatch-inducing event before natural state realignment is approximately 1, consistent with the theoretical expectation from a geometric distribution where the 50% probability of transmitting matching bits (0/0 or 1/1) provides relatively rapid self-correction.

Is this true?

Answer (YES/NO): NO